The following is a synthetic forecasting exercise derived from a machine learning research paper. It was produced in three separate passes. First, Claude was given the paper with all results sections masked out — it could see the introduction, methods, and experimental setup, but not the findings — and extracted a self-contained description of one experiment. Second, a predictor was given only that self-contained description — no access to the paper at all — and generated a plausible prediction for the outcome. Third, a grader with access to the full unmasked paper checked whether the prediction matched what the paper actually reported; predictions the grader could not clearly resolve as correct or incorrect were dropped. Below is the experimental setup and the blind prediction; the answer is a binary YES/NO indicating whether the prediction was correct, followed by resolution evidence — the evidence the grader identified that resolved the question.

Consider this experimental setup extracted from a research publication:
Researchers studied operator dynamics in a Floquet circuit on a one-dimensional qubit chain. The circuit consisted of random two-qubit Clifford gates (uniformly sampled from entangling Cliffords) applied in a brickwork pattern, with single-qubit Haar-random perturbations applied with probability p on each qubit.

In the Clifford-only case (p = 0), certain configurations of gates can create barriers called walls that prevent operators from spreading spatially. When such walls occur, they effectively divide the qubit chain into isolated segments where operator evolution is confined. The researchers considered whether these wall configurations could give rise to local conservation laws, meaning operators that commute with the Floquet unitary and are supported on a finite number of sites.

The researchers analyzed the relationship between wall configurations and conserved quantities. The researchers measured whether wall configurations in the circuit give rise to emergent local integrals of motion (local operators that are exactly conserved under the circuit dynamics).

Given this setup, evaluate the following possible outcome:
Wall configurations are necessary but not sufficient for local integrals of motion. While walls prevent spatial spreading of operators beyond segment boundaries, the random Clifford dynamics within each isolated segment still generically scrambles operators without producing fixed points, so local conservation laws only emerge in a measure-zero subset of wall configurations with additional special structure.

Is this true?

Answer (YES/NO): NO